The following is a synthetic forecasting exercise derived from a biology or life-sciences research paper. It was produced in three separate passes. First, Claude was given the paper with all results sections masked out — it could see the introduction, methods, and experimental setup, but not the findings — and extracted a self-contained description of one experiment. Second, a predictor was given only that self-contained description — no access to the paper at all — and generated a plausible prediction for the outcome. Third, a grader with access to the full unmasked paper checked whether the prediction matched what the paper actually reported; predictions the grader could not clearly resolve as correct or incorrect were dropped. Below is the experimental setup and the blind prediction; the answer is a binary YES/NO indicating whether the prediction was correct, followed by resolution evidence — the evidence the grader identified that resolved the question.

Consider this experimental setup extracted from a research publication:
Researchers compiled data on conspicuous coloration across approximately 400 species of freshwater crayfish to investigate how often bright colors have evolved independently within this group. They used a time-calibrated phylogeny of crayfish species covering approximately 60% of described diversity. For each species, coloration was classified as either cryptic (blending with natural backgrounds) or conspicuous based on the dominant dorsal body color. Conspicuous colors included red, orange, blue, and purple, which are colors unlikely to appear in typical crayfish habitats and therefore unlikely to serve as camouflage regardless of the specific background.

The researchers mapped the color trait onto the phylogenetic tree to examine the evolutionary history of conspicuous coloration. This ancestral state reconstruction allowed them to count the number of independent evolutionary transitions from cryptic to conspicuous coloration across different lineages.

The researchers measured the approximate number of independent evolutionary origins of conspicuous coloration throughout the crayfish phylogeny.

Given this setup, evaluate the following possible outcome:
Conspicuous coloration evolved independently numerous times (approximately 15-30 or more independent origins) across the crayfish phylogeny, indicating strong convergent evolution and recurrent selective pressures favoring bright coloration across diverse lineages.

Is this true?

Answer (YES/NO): NO